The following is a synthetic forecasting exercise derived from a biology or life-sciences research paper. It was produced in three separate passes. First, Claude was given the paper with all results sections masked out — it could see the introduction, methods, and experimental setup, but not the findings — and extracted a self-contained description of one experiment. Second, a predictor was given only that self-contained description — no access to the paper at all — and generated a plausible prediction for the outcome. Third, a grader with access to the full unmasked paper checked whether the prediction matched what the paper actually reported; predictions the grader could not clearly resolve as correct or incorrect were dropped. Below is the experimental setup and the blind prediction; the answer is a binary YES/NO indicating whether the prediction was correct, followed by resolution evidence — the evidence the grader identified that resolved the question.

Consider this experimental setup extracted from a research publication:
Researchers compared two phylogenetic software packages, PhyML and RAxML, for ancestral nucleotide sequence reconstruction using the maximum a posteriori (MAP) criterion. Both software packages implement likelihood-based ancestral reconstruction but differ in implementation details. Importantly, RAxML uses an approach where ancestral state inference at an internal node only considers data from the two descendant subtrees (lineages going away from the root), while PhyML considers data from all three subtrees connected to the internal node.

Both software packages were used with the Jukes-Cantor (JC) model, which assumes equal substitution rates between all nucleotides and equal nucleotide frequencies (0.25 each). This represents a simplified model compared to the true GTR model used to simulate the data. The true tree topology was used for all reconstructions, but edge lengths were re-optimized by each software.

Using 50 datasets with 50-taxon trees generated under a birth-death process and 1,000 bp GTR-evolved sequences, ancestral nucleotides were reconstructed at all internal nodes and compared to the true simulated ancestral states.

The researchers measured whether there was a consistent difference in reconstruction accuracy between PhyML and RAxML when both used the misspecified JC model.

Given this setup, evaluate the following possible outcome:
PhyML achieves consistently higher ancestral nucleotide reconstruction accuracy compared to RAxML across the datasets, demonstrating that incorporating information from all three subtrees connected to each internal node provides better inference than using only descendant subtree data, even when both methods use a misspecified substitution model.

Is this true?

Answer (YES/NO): YES